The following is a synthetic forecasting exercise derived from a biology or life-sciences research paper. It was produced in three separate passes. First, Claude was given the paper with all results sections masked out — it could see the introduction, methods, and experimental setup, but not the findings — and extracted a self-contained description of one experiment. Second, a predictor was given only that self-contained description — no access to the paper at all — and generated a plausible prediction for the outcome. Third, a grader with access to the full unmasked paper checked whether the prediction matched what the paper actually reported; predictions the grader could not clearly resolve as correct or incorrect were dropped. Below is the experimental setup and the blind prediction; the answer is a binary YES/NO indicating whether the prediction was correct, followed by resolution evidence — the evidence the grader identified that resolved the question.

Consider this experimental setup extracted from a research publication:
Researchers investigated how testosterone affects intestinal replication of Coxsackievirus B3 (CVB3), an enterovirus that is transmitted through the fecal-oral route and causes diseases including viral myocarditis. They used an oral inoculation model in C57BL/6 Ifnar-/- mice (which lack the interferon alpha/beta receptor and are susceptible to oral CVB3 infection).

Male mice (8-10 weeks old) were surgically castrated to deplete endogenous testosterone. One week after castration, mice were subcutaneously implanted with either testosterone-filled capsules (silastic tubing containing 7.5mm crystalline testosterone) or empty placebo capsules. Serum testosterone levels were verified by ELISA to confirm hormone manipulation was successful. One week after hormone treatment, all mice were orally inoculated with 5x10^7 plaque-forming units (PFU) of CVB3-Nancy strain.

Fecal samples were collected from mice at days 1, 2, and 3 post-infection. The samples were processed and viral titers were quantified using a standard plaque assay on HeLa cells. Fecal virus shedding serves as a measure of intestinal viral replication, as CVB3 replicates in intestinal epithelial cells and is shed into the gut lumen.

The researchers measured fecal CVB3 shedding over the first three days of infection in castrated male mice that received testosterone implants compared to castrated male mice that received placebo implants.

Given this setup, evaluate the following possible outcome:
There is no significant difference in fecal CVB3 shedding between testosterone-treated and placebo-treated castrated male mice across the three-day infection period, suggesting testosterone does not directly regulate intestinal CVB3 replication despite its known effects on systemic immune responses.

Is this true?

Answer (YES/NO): NO